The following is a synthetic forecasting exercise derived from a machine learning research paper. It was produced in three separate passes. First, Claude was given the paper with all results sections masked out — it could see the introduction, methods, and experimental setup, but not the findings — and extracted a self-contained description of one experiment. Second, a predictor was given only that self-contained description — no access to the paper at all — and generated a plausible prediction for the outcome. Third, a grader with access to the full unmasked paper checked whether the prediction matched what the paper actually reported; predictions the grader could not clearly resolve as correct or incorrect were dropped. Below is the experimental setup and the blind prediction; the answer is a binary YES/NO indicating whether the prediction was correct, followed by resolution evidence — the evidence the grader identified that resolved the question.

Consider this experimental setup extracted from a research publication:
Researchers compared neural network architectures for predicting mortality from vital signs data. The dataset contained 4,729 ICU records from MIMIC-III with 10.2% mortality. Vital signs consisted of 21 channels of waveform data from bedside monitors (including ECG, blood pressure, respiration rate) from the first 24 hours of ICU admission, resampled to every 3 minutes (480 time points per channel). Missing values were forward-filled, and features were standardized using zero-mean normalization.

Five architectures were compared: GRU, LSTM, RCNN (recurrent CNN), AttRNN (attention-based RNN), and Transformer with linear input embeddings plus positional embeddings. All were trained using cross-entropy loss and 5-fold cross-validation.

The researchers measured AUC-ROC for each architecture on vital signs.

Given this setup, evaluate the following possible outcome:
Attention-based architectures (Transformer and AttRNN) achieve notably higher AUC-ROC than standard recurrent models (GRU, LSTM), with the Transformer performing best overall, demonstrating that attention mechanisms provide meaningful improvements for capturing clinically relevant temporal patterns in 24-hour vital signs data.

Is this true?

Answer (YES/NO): NO